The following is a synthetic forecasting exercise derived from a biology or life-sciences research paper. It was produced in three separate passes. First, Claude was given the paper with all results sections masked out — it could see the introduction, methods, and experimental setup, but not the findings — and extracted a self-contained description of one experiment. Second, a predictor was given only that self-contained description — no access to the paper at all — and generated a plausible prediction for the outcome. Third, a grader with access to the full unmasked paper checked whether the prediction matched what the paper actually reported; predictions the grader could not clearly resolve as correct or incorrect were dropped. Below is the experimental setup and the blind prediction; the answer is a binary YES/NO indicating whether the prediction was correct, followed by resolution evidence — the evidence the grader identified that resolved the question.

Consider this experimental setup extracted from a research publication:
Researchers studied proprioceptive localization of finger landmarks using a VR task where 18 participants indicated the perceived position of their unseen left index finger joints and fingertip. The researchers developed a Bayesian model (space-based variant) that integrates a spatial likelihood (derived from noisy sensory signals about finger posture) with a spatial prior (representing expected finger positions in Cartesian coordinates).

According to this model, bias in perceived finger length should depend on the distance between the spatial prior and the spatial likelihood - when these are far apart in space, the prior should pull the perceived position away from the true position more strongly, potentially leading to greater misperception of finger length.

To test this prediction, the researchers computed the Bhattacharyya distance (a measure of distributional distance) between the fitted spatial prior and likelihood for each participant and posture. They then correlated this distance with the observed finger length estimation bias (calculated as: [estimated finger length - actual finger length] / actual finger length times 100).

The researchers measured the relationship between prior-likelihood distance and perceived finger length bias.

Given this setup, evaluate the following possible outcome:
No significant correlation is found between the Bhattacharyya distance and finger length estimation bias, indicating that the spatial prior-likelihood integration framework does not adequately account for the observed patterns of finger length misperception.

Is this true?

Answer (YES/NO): NO